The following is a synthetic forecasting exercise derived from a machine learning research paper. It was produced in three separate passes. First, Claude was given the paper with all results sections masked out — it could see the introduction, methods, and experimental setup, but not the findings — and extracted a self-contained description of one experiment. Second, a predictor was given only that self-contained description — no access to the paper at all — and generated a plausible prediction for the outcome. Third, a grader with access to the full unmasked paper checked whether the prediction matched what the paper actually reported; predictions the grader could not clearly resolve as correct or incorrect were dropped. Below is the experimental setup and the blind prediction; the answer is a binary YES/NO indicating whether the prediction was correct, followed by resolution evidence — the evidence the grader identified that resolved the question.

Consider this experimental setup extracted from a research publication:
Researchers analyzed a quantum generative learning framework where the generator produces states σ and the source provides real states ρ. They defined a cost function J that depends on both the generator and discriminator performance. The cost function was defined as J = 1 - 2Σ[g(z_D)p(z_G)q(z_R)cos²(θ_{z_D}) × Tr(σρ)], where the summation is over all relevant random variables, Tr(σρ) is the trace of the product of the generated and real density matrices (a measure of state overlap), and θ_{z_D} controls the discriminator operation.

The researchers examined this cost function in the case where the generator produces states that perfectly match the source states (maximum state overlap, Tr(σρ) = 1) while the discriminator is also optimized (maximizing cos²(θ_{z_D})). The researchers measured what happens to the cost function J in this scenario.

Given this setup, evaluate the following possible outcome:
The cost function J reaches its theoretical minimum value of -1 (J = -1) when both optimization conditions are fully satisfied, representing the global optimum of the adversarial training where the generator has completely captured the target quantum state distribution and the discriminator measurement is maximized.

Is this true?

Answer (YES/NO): NO